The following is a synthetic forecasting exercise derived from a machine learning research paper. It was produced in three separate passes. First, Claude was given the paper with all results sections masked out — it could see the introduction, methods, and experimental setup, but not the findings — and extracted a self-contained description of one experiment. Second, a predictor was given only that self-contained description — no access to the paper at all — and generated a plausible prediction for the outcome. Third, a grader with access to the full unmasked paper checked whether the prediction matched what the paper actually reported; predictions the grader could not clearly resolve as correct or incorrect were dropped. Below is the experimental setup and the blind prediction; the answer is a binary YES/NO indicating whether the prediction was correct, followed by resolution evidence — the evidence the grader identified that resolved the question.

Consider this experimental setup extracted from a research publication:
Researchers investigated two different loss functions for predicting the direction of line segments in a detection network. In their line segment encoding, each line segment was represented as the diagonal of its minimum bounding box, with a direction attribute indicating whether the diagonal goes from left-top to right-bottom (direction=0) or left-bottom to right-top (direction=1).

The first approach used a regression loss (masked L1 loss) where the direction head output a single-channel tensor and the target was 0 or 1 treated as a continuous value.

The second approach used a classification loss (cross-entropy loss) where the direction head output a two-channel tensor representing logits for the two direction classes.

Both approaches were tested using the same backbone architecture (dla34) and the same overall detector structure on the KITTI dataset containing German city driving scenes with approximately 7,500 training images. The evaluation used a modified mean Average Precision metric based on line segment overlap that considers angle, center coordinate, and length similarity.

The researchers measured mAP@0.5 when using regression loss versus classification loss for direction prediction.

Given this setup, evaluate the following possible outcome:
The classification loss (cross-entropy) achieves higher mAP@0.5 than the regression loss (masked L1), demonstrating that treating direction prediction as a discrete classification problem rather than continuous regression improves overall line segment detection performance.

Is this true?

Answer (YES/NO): YES